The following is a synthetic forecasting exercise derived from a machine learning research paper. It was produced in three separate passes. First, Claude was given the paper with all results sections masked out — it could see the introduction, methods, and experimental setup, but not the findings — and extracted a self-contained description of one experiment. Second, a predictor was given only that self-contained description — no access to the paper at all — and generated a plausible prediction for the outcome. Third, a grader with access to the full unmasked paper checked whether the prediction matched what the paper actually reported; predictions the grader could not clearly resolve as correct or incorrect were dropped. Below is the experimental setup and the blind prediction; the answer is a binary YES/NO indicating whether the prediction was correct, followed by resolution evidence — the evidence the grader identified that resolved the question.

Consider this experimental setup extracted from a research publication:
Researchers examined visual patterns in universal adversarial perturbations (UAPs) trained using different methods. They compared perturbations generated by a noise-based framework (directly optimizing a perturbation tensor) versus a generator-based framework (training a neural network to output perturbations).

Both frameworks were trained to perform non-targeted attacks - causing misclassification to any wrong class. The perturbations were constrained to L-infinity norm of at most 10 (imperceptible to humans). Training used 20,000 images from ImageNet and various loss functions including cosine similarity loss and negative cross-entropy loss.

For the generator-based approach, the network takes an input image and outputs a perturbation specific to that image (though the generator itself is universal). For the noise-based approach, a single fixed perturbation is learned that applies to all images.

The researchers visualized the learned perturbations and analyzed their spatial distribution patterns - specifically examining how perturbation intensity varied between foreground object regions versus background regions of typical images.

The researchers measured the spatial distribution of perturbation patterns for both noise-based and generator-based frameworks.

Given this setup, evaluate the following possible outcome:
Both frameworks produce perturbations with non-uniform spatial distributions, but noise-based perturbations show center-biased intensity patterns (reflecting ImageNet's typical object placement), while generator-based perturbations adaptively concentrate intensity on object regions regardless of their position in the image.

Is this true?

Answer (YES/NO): NO